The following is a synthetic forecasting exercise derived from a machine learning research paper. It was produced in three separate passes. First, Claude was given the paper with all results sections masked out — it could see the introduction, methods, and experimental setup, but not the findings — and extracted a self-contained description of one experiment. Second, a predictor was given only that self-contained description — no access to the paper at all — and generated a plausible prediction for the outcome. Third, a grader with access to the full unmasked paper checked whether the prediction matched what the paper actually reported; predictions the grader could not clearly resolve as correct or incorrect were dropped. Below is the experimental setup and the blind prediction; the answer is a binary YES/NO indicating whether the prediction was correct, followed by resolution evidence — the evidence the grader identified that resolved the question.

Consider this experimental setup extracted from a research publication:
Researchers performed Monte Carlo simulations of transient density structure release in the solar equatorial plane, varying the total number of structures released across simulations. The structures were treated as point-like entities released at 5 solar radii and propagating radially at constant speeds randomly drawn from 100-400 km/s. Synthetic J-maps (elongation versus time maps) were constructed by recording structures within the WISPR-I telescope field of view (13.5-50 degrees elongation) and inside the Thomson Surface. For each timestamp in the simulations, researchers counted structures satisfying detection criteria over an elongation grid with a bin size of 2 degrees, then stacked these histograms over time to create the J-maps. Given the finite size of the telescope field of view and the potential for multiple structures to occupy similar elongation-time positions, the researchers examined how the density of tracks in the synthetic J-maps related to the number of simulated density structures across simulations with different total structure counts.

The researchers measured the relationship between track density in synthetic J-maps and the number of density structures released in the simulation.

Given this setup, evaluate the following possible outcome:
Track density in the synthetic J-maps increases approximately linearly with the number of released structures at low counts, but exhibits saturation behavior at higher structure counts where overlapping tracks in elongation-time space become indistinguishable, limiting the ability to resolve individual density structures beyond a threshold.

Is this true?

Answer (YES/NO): NO